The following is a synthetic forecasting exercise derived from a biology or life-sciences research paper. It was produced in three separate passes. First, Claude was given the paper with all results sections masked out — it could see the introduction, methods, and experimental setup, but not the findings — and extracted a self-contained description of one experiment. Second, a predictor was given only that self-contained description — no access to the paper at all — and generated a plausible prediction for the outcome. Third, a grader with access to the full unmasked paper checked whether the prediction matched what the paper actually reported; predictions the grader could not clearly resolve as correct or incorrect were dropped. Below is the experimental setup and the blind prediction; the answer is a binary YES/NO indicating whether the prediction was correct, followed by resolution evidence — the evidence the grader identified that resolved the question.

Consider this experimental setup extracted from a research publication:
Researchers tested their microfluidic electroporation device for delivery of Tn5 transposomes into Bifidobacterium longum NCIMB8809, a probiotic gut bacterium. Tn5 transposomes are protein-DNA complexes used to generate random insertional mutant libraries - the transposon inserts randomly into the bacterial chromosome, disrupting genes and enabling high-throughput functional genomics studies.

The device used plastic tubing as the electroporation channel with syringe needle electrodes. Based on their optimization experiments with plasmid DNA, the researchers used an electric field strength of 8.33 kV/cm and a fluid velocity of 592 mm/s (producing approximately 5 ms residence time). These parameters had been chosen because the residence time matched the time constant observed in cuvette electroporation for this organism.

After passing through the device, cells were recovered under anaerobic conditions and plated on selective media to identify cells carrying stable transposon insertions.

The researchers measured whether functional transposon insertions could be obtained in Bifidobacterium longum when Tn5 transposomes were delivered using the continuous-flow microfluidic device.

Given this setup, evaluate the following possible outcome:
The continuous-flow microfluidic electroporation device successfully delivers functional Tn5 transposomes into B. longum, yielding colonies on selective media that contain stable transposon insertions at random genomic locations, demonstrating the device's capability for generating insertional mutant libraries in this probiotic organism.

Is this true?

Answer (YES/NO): YES